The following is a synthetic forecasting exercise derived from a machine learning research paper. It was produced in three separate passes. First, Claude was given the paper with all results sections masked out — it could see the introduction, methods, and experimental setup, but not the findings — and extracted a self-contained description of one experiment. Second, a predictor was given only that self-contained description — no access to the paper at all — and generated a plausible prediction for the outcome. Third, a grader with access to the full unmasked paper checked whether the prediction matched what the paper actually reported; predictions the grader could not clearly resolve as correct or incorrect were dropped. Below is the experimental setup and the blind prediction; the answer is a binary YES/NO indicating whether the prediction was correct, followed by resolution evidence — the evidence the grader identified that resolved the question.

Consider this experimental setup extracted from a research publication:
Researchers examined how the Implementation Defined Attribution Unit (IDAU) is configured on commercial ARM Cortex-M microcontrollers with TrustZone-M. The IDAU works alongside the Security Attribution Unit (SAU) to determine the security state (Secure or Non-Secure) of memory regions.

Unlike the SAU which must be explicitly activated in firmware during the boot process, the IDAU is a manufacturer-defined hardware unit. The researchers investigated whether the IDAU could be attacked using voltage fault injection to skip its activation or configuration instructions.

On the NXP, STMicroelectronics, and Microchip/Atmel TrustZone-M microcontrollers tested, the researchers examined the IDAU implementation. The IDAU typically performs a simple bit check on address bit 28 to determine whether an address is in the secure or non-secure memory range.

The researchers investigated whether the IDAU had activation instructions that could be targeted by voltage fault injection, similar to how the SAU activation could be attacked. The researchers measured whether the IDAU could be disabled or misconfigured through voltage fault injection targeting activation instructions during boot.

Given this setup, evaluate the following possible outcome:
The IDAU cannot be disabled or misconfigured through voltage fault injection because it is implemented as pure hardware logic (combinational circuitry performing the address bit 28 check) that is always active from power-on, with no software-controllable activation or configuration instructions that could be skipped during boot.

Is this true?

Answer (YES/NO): YES